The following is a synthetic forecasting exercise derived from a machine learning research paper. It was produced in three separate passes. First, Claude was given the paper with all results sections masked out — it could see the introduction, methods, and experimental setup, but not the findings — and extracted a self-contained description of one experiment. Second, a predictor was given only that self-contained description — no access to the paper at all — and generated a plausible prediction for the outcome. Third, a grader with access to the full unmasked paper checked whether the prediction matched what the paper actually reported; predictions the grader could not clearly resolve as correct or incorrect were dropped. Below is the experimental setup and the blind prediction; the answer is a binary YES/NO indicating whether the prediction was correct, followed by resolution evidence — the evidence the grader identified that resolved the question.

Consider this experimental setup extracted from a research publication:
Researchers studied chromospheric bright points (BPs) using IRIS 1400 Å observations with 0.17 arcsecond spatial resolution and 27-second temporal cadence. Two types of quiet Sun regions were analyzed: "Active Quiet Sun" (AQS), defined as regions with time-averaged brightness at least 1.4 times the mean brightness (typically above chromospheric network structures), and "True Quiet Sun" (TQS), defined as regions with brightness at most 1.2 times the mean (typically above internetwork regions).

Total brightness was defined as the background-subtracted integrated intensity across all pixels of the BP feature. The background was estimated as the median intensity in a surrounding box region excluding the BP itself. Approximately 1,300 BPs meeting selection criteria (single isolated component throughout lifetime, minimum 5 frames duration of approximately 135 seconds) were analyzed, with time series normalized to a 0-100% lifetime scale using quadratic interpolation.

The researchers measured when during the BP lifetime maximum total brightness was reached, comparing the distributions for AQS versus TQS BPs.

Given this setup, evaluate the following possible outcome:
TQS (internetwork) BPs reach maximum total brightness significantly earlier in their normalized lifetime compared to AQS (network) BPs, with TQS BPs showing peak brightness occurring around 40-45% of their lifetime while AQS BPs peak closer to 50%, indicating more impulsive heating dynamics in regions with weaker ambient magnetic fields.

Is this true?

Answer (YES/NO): NO